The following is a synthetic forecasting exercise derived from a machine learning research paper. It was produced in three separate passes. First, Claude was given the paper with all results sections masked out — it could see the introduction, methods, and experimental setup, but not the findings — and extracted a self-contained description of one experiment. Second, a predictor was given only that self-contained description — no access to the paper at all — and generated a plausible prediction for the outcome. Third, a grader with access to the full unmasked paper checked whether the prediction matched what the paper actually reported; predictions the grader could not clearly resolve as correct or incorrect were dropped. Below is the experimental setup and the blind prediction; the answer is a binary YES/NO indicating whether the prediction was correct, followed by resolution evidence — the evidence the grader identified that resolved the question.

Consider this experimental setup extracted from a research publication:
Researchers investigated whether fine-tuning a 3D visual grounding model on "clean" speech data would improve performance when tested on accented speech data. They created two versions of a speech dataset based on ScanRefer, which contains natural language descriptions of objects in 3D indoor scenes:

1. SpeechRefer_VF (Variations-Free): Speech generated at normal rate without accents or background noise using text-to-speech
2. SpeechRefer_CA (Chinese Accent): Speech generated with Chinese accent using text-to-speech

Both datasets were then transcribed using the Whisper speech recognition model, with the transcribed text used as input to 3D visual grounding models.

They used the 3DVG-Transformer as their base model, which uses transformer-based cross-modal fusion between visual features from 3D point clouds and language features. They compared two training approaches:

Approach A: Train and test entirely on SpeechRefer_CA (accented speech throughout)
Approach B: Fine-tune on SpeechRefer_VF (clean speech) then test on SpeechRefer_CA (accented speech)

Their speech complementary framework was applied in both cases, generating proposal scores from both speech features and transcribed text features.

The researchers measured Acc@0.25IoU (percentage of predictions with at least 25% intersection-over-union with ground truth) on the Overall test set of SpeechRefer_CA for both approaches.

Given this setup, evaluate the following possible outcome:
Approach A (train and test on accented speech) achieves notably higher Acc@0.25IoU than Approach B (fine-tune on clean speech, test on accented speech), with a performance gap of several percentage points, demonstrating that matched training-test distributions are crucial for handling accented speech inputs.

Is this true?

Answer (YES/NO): NO